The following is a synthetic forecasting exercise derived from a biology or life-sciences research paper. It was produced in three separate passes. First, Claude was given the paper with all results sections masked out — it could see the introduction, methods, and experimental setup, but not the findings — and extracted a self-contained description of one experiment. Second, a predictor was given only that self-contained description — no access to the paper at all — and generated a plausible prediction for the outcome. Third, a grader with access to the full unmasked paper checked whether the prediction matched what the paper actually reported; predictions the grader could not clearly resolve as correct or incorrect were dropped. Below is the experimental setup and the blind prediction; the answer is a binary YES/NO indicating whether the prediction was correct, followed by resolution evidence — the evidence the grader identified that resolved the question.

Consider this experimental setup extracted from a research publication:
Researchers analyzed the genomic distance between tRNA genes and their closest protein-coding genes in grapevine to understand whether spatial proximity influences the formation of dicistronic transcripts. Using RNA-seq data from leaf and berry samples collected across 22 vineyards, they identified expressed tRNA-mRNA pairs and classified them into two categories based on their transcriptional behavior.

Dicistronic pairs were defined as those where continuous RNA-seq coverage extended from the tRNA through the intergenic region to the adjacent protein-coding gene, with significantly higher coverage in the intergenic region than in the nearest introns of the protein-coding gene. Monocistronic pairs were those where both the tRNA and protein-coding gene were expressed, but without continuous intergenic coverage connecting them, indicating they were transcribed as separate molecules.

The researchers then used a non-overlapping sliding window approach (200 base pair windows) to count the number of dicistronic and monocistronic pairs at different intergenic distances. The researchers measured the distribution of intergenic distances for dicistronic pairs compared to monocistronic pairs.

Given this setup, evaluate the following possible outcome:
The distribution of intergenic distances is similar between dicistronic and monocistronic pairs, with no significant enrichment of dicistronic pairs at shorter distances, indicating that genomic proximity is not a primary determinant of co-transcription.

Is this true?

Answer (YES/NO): NO